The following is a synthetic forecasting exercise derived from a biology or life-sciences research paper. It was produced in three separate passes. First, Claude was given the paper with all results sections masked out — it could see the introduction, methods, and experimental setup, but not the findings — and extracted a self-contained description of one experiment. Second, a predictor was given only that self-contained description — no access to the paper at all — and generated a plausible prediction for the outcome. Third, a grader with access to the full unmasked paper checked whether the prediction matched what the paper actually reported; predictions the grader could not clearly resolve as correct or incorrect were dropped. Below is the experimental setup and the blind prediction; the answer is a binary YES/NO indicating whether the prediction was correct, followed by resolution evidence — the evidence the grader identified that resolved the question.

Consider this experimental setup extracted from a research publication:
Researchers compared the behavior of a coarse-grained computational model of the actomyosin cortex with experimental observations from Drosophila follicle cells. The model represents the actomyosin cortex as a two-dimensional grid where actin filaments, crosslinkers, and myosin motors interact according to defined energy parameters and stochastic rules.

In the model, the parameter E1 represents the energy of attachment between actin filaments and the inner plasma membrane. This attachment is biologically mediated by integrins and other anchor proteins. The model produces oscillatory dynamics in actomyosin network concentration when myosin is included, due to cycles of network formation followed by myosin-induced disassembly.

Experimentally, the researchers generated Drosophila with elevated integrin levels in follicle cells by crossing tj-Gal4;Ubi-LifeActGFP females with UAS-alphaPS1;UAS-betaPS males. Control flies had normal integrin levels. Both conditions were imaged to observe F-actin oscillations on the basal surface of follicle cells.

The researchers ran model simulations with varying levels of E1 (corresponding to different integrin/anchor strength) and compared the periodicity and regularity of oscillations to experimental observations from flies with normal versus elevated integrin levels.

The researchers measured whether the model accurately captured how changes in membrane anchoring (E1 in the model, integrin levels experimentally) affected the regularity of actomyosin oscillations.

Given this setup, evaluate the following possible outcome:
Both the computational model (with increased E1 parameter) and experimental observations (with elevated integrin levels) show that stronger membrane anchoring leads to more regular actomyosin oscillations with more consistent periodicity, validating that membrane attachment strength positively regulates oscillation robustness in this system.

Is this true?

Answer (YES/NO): NO